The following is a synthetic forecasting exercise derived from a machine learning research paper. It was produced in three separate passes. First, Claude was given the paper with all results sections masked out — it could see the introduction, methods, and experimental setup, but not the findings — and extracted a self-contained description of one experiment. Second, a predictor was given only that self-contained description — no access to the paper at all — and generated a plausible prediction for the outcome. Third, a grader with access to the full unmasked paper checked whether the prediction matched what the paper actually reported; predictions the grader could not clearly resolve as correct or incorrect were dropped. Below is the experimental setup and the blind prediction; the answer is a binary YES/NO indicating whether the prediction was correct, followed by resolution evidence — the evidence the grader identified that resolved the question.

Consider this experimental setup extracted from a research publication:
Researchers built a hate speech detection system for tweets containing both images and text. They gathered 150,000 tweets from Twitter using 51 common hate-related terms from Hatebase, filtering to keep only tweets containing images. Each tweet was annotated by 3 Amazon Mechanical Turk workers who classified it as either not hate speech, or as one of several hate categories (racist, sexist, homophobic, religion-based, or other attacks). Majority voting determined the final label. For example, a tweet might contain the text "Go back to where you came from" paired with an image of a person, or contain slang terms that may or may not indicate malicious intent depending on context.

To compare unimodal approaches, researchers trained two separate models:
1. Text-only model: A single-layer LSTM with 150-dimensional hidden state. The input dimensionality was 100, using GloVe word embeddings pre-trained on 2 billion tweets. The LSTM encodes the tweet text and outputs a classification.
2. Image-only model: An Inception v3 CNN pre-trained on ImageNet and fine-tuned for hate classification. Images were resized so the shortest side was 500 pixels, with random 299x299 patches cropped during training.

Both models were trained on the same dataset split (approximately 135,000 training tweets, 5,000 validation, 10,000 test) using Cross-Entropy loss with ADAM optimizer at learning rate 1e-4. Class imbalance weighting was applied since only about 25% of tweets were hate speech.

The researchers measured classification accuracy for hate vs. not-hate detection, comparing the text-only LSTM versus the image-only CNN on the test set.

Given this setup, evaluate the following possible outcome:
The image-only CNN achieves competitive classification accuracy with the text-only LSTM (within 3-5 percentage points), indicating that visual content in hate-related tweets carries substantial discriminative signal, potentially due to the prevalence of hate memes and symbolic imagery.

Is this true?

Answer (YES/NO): NO